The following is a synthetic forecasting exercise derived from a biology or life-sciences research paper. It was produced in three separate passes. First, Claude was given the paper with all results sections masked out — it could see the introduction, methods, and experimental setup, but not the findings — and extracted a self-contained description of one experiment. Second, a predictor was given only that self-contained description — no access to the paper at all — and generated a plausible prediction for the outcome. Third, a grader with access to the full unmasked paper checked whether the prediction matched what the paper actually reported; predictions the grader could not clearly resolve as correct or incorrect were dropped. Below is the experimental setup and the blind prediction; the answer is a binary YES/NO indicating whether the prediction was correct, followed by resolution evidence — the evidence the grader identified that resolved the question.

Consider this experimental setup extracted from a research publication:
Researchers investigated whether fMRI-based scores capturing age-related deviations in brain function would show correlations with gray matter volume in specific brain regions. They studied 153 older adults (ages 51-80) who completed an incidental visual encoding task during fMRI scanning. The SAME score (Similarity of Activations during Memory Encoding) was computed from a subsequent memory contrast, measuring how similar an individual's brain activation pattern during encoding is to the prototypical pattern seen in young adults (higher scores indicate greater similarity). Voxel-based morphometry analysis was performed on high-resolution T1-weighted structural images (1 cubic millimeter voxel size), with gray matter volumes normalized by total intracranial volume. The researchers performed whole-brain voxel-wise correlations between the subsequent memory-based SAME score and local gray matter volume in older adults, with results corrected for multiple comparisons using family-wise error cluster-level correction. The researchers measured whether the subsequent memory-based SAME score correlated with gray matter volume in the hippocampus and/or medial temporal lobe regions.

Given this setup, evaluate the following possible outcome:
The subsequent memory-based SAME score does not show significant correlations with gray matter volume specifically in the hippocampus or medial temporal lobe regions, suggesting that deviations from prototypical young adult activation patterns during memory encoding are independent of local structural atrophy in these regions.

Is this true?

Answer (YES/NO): NO